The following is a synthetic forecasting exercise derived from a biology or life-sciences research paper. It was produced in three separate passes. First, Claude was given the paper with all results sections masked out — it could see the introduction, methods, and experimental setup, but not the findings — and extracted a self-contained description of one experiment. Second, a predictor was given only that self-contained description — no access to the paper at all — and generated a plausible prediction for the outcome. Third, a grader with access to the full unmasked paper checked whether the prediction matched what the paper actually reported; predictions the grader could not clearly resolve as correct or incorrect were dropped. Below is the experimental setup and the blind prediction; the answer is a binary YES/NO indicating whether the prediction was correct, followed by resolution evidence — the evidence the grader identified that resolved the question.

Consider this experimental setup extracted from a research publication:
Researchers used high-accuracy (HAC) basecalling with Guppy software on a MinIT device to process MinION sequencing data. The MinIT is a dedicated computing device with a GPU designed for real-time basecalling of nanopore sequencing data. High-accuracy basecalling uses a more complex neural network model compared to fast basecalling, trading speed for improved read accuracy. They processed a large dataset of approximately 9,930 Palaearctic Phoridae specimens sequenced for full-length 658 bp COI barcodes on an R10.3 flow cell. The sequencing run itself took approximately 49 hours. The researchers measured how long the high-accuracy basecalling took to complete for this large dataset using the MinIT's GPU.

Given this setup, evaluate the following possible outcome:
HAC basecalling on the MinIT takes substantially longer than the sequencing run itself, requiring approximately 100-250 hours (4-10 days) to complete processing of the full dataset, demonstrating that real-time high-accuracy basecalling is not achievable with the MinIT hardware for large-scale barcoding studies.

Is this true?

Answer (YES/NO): NO